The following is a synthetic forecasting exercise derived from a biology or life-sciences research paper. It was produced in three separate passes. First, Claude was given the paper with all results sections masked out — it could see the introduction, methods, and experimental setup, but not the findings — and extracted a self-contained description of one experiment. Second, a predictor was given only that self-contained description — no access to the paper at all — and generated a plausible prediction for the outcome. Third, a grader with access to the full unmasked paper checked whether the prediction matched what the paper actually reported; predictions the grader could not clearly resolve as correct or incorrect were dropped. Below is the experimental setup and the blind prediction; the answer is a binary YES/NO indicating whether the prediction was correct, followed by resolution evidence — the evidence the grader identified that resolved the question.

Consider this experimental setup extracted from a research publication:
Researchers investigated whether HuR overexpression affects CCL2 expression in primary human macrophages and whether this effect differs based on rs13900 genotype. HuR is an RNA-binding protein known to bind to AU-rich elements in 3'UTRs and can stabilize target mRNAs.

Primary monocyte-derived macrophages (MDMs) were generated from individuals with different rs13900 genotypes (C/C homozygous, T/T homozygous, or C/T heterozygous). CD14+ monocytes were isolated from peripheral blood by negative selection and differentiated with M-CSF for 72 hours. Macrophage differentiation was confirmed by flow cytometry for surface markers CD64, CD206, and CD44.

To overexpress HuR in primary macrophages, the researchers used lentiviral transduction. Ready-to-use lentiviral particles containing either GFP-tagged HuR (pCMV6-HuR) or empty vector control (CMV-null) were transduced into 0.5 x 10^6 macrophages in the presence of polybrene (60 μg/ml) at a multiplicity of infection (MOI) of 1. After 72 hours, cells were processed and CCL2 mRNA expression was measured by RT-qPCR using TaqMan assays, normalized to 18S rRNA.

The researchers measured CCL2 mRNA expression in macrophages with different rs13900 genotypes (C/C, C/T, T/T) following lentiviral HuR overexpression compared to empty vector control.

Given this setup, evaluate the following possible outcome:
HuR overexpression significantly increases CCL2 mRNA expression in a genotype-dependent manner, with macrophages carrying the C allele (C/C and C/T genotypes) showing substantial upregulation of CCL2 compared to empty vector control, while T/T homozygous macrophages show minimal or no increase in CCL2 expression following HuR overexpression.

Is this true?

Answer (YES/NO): NO